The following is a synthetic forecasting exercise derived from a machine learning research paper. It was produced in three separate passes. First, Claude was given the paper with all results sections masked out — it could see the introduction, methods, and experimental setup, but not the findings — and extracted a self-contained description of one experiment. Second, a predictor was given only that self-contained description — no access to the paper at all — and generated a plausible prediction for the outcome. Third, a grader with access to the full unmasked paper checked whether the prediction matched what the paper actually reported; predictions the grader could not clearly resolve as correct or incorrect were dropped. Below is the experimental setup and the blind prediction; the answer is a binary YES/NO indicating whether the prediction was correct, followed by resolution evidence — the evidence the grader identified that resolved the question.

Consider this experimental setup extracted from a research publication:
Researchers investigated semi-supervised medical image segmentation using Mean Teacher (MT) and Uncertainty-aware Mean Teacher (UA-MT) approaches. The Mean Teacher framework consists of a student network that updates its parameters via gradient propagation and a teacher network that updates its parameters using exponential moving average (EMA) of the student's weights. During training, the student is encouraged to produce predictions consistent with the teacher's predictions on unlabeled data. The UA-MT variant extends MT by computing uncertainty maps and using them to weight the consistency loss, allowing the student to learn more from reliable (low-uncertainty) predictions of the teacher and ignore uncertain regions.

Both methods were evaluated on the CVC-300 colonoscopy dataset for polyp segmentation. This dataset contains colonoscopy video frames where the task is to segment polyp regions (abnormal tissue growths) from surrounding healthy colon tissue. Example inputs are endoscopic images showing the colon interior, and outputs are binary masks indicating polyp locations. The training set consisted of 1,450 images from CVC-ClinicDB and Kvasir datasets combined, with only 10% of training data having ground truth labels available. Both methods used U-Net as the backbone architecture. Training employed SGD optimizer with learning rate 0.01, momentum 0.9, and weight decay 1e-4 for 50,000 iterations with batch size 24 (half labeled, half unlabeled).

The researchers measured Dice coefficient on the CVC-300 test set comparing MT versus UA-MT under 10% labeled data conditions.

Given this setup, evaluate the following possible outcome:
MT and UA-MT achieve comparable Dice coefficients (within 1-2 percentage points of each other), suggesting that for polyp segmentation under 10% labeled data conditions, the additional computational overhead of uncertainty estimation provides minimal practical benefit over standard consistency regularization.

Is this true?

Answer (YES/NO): NO